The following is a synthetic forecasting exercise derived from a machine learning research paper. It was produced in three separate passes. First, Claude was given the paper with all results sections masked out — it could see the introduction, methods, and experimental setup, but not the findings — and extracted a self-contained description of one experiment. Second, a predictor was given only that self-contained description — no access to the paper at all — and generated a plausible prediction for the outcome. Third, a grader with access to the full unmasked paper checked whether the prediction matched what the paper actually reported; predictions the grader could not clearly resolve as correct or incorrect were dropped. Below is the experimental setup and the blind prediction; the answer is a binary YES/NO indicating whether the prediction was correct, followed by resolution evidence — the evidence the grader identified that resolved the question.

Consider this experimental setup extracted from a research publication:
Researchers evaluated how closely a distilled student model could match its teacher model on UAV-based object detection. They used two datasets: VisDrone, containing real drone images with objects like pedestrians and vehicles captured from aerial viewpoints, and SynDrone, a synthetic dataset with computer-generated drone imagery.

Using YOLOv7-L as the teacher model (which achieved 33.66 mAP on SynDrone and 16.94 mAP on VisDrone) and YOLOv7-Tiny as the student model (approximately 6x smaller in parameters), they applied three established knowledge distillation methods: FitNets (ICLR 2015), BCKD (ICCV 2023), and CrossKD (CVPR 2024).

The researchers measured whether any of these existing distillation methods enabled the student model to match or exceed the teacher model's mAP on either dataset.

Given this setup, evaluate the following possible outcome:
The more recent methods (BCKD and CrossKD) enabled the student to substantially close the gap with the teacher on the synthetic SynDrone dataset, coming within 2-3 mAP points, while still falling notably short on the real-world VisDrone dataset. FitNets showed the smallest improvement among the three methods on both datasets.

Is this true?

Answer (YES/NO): NO